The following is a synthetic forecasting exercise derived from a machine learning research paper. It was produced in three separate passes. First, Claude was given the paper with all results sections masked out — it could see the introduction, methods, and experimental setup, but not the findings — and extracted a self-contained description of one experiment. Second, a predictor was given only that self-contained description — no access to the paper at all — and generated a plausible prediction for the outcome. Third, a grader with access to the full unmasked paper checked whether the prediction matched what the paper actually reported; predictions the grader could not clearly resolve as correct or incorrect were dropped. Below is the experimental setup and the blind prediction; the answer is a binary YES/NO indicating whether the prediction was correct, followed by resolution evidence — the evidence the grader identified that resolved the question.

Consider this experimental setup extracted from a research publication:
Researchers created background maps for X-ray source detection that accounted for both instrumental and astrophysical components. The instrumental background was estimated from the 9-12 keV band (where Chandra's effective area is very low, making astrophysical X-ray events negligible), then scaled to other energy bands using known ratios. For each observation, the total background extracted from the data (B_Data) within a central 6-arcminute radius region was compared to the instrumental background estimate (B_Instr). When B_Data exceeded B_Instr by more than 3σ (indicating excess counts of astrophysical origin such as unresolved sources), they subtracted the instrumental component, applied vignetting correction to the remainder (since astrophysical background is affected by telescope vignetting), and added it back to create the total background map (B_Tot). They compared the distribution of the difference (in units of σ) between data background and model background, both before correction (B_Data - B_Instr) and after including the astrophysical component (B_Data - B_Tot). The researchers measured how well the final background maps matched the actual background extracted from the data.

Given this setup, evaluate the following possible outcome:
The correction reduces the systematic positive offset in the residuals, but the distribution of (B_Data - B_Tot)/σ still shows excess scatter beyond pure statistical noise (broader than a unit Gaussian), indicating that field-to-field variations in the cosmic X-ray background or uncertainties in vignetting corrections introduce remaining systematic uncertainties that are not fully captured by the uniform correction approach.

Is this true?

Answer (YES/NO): NO